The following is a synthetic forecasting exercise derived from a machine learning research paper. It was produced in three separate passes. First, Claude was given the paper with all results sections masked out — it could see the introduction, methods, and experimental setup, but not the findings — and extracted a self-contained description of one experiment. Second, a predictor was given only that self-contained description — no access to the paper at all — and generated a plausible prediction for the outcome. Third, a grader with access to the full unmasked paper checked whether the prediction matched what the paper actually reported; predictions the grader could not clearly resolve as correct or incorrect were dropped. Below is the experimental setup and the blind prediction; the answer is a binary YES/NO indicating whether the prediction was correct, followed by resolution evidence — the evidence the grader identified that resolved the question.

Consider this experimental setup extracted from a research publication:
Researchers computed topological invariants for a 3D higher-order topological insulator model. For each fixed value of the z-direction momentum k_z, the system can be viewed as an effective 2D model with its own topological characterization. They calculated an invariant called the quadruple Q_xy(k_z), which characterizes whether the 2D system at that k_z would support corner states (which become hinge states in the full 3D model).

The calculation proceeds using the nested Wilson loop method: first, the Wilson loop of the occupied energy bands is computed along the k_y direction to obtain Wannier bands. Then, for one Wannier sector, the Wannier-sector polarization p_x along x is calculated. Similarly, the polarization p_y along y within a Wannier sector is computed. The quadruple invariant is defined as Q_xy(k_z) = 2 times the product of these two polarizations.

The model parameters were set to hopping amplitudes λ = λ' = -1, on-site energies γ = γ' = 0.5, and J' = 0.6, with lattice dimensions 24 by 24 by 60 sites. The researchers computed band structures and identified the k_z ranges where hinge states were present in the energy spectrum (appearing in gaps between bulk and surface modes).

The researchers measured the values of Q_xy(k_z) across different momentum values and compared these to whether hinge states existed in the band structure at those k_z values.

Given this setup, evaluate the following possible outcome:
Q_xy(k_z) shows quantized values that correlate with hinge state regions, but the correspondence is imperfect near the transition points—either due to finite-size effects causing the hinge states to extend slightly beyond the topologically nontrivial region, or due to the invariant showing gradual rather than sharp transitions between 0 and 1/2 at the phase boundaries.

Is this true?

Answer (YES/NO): NO